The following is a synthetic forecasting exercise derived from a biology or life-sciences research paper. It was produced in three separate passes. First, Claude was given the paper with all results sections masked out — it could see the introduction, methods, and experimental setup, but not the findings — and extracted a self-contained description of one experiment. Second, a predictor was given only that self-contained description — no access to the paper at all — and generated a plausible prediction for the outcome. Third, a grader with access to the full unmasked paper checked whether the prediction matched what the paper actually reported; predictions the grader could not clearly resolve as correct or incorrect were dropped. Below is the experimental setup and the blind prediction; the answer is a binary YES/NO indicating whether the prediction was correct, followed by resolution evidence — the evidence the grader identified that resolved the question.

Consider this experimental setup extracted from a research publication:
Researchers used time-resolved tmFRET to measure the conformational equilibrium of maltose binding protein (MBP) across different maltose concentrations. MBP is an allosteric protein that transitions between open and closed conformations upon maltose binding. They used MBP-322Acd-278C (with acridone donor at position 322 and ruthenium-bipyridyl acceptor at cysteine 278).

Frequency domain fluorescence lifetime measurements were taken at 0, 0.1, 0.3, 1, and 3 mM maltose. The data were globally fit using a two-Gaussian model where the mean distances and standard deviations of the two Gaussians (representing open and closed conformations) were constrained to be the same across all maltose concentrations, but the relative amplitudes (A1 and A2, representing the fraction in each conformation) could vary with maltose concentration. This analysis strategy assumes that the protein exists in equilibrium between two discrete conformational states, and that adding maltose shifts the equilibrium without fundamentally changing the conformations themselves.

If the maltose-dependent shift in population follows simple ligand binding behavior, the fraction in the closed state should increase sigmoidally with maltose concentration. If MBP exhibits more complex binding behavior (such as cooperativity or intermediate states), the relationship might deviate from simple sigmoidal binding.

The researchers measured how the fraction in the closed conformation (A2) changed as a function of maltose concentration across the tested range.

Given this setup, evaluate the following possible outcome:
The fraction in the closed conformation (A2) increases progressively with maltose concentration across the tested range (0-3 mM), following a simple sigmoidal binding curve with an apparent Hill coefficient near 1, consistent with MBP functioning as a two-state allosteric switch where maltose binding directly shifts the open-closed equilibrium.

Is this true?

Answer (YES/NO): YES